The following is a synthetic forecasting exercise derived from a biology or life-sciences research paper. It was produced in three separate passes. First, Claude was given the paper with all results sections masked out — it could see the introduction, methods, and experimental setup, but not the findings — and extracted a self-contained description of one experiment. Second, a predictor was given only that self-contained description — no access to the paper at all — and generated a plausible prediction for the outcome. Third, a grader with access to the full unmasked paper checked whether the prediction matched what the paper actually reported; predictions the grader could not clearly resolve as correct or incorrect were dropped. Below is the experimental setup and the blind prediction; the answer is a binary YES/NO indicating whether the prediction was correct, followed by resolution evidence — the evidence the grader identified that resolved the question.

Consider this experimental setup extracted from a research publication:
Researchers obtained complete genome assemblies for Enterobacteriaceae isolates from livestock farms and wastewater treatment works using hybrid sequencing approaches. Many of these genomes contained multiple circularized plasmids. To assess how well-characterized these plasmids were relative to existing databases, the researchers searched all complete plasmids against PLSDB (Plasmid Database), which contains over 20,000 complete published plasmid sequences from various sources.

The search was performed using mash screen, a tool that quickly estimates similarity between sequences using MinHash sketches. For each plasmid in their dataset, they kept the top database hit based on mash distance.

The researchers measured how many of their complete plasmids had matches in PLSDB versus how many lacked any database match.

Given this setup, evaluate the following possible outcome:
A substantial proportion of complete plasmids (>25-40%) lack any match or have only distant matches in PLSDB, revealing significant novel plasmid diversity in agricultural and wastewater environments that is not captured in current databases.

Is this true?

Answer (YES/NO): NO